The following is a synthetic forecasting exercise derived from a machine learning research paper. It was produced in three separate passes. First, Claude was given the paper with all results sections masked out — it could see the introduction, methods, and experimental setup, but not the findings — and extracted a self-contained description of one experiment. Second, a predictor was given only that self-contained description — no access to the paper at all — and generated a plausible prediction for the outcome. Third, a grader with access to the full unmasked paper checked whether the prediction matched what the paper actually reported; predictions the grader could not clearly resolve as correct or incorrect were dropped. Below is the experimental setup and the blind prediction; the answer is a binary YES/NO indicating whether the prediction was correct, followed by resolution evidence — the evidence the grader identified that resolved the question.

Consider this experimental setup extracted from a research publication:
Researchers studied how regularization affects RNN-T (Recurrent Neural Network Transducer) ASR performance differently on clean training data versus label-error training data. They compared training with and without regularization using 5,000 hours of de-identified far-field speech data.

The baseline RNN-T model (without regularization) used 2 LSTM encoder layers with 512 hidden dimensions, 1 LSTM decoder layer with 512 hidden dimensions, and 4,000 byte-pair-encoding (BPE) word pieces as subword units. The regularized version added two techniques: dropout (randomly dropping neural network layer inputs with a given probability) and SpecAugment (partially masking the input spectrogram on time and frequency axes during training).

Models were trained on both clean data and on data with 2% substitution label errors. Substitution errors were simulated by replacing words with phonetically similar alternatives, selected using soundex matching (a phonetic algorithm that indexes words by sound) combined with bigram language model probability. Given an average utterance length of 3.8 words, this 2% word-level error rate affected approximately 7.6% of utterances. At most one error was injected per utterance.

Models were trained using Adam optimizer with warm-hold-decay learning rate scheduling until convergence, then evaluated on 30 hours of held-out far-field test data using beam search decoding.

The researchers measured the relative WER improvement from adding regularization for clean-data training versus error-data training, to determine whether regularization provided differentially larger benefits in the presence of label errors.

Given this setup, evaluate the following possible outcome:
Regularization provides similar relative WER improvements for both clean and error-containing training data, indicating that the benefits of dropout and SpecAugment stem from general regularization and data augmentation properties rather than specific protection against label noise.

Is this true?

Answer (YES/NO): YES